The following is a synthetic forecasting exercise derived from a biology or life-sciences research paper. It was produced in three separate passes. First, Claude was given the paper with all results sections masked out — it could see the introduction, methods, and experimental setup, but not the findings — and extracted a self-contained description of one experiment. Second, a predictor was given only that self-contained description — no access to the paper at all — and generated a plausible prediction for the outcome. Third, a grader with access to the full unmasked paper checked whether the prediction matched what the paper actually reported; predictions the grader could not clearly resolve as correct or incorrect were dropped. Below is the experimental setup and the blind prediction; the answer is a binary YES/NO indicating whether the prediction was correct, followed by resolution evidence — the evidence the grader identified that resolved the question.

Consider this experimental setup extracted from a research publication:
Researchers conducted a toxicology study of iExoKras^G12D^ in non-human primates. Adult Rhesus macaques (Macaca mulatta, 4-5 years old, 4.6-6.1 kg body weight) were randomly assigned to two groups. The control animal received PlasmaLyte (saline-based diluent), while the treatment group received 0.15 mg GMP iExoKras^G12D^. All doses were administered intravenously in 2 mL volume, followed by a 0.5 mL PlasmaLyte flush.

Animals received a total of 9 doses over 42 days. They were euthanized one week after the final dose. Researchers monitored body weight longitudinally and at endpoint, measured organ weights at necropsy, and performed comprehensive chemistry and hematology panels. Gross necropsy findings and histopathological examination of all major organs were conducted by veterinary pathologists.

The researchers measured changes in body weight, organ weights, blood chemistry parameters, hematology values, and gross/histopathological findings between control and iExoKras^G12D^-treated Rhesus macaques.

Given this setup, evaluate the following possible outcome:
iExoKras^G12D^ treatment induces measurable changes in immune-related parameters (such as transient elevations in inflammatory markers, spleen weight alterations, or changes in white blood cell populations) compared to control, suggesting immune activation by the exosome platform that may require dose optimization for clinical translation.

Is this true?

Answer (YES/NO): NO